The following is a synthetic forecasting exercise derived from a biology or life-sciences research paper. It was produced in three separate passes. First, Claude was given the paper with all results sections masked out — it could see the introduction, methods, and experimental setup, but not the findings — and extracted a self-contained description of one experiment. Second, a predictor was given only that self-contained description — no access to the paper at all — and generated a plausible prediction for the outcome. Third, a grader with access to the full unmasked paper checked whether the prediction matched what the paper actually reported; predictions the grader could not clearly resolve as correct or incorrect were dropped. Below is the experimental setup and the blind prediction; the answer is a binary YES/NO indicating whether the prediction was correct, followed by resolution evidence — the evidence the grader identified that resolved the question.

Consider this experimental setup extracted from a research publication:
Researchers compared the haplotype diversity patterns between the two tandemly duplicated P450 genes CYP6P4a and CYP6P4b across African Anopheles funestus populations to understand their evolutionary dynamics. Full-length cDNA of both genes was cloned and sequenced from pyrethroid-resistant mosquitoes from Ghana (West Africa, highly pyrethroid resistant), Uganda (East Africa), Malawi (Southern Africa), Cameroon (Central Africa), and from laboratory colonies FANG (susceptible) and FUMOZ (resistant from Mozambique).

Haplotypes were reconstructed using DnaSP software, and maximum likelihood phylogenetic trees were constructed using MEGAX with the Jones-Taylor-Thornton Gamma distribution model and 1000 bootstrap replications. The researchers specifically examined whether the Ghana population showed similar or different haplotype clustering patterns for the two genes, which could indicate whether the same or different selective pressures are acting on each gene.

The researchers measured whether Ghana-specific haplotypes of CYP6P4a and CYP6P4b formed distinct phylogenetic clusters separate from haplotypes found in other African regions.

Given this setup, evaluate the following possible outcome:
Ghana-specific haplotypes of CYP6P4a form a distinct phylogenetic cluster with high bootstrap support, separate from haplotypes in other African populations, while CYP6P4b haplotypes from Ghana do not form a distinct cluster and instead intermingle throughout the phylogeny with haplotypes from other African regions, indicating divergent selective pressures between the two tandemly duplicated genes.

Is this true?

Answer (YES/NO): NO